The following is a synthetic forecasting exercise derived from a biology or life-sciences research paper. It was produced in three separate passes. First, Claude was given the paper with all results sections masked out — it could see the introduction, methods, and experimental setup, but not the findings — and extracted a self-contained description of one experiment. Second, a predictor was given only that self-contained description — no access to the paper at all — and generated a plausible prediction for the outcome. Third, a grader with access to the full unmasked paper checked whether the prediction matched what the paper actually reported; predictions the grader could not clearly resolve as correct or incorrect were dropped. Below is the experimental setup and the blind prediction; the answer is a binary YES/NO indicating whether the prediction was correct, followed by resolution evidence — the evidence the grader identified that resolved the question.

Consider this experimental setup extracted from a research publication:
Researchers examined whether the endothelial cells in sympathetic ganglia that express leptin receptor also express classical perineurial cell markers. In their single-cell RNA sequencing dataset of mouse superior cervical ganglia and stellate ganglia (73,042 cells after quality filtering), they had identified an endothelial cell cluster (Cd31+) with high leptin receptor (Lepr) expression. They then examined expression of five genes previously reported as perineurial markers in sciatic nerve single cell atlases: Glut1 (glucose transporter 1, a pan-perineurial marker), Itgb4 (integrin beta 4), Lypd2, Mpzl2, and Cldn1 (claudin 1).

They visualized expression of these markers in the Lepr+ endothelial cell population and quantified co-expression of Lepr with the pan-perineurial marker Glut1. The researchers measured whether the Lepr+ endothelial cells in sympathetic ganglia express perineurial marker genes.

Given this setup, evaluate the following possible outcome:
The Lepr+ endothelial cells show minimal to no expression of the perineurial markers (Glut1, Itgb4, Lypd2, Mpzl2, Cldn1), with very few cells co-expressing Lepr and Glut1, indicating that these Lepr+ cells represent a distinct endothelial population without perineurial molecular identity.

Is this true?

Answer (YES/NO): NO